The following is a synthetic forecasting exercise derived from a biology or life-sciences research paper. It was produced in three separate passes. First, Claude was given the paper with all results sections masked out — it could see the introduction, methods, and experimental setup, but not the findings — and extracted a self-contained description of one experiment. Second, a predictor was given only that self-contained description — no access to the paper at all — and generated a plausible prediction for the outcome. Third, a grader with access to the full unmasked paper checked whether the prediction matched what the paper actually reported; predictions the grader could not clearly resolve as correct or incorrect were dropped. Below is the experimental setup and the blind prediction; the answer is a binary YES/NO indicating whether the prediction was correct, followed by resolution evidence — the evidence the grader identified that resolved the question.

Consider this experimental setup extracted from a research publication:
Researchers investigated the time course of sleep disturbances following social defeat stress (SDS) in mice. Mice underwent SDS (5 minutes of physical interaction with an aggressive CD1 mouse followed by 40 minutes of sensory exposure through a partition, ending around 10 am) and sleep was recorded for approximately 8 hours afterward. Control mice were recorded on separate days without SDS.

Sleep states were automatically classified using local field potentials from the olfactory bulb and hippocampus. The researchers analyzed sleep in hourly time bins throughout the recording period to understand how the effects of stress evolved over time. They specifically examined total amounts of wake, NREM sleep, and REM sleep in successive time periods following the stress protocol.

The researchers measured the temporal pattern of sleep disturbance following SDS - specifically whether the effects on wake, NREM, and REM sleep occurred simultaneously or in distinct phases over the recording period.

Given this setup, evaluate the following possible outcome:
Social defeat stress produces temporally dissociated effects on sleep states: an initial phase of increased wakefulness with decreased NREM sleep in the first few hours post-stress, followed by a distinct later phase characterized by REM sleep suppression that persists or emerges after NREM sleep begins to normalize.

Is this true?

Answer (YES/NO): YES